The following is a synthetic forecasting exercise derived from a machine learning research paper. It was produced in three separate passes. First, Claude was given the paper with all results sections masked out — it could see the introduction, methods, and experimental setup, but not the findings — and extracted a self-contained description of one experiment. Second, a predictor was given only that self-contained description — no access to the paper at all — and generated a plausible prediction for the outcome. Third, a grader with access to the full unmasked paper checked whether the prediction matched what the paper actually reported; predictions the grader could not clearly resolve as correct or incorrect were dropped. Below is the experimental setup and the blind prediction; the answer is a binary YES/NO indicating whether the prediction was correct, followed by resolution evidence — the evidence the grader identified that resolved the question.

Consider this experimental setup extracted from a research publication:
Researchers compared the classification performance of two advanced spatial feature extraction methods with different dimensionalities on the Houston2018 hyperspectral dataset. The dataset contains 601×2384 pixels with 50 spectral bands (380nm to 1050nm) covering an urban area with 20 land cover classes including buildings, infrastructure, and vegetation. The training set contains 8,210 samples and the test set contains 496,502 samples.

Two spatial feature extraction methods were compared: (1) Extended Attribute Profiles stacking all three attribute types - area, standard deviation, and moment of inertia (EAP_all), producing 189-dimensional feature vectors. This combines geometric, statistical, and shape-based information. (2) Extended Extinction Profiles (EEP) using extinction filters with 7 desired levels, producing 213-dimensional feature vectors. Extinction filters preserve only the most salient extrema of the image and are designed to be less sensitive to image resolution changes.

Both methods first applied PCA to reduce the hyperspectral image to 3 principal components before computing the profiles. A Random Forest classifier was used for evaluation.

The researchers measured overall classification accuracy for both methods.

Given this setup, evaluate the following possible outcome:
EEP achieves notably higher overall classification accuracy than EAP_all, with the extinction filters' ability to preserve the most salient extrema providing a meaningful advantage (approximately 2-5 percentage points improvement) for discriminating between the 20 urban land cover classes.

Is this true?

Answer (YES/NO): NO